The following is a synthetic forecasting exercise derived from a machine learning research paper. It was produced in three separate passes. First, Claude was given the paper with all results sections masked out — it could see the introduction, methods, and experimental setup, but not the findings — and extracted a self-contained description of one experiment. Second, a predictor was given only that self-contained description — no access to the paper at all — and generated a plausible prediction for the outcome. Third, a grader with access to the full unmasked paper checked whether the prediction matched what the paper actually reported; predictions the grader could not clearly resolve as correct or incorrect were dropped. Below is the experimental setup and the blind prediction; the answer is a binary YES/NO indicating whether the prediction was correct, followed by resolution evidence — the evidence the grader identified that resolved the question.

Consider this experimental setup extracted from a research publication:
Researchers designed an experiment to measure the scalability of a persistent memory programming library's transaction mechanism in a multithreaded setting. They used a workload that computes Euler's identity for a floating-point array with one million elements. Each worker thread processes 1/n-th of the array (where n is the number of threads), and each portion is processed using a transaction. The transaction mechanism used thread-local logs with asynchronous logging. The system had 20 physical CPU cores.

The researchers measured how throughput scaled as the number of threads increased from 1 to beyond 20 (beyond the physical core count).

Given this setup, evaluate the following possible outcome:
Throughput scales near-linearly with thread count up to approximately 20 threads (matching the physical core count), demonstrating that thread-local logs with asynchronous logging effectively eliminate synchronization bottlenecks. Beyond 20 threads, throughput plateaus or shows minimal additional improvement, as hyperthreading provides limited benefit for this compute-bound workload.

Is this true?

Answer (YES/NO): YES